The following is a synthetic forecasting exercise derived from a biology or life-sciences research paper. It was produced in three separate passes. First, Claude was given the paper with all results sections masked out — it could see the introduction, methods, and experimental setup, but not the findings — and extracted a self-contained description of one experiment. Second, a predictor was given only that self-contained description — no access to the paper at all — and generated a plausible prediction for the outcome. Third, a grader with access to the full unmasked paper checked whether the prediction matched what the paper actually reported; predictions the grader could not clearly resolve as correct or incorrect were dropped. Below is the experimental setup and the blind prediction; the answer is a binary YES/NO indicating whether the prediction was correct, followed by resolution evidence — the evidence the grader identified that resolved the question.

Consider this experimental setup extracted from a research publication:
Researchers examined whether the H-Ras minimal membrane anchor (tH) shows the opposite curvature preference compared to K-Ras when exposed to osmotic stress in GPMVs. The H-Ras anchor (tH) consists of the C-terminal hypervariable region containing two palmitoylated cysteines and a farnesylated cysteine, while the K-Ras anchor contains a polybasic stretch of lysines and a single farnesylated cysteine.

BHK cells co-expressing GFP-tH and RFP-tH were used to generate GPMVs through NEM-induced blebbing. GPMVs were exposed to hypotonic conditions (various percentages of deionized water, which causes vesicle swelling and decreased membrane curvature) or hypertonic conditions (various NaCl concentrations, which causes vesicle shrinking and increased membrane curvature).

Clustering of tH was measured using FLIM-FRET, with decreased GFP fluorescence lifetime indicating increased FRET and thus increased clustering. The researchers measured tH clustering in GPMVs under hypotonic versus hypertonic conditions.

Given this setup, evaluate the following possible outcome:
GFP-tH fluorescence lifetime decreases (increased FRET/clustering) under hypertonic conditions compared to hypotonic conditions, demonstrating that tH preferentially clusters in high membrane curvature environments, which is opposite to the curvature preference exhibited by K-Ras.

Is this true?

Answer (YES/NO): YES